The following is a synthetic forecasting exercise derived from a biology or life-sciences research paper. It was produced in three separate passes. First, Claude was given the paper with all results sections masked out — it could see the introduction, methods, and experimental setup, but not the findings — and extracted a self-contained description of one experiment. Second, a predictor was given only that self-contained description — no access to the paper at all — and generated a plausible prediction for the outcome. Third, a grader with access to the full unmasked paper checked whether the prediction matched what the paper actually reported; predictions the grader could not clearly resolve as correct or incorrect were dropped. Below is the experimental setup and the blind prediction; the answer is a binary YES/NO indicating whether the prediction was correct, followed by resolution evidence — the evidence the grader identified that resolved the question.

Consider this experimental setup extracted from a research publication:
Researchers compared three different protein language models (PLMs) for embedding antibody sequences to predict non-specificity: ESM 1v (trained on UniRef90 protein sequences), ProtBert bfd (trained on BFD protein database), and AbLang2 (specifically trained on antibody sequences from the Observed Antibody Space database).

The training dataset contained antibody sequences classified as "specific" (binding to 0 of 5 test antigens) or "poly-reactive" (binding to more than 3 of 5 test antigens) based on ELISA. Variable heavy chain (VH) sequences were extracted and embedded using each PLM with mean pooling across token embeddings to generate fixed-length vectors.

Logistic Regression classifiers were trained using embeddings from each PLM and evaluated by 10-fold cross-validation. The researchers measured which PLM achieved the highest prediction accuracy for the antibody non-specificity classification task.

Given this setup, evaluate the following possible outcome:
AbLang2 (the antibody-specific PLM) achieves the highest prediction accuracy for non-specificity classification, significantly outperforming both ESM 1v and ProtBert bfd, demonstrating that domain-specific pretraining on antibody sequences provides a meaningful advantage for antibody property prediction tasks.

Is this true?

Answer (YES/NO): NO